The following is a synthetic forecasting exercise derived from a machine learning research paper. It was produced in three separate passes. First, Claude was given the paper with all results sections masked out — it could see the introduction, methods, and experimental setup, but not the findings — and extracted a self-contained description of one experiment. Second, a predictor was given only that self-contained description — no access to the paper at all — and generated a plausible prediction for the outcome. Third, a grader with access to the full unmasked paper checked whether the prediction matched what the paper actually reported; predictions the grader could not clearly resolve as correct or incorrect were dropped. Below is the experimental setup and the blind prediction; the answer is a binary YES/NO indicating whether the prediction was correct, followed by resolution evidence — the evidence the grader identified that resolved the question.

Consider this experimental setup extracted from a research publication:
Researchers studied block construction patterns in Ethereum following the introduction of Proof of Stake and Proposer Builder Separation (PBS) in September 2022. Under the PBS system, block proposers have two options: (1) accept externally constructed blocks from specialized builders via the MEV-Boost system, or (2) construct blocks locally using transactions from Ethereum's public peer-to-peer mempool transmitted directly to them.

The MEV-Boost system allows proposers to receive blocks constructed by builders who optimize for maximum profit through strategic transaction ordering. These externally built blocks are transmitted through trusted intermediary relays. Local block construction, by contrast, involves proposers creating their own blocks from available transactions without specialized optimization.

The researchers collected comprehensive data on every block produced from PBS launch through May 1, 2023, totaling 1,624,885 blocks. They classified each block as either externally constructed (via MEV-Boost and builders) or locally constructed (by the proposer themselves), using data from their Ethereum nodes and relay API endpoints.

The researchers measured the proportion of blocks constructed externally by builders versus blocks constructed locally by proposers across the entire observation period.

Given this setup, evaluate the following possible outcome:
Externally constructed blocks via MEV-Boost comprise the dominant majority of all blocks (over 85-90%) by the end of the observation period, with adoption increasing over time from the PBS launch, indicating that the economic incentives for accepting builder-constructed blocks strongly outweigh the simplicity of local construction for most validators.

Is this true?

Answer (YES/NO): YES